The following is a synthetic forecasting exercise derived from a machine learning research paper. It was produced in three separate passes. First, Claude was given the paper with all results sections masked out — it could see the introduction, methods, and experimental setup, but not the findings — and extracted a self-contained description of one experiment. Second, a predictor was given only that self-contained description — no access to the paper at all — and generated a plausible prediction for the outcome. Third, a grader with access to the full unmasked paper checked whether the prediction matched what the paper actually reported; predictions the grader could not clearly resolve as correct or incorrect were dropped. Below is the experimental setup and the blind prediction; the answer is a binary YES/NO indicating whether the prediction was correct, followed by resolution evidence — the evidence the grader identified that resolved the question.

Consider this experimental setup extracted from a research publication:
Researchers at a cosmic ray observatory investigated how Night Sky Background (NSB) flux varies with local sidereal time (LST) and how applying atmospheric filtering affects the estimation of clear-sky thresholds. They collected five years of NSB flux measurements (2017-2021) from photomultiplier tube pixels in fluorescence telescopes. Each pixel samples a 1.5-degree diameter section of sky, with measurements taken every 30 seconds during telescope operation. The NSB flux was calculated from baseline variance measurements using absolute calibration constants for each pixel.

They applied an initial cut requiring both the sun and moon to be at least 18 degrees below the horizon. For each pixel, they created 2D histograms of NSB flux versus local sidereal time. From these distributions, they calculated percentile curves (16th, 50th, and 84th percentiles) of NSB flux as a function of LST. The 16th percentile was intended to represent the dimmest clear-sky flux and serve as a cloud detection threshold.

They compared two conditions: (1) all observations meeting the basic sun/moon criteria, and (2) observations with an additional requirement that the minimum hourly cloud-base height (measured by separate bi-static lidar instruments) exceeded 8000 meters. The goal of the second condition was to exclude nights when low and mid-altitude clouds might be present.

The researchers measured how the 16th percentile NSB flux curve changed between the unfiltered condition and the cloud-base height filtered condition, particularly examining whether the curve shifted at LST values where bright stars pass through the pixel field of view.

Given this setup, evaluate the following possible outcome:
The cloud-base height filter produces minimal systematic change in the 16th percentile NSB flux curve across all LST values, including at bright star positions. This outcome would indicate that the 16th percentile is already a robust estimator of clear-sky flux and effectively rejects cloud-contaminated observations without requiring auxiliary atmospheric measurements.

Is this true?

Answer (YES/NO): NO